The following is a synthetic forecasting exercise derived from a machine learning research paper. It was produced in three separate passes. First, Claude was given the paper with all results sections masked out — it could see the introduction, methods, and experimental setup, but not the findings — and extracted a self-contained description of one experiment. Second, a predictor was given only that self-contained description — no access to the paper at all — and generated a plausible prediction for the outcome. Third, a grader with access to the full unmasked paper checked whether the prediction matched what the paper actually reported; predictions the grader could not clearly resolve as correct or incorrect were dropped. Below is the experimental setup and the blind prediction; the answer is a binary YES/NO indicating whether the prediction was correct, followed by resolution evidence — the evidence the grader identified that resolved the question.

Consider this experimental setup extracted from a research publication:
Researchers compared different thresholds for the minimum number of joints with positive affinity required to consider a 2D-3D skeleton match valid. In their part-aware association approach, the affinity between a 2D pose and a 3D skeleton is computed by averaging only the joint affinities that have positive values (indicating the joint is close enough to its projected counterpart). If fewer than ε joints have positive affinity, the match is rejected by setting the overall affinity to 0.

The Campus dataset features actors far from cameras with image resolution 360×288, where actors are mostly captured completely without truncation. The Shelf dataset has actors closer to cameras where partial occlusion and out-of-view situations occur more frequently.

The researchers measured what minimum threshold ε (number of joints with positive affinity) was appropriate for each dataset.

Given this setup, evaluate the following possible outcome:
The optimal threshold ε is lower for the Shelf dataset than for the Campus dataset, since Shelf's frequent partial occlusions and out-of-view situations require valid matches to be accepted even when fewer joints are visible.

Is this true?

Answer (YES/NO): YES